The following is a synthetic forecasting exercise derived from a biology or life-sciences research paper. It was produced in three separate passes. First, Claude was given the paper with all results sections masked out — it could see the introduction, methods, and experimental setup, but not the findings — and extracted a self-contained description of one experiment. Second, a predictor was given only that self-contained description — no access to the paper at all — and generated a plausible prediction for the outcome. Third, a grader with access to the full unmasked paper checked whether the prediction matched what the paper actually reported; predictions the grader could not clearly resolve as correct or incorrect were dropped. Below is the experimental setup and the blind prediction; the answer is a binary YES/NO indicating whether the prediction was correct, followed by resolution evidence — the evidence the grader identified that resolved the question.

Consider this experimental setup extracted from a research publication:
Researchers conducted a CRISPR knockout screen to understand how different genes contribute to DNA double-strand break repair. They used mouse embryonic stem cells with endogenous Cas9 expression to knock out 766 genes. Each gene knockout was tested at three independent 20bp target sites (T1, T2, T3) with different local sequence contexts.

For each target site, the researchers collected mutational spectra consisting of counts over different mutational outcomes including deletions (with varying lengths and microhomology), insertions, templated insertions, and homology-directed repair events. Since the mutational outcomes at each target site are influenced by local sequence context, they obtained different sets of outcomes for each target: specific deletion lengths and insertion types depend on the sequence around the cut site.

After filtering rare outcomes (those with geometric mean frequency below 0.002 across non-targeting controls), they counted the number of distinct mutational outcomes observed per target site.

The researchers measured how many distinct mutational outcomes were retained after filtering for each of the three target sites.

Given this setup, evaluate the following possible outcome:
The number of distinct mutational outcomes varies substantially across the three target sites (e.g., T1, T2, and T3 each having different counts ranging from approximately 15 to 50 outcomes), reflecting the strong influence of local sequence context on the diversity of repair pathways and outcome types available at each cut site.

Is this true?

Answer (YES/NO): NO